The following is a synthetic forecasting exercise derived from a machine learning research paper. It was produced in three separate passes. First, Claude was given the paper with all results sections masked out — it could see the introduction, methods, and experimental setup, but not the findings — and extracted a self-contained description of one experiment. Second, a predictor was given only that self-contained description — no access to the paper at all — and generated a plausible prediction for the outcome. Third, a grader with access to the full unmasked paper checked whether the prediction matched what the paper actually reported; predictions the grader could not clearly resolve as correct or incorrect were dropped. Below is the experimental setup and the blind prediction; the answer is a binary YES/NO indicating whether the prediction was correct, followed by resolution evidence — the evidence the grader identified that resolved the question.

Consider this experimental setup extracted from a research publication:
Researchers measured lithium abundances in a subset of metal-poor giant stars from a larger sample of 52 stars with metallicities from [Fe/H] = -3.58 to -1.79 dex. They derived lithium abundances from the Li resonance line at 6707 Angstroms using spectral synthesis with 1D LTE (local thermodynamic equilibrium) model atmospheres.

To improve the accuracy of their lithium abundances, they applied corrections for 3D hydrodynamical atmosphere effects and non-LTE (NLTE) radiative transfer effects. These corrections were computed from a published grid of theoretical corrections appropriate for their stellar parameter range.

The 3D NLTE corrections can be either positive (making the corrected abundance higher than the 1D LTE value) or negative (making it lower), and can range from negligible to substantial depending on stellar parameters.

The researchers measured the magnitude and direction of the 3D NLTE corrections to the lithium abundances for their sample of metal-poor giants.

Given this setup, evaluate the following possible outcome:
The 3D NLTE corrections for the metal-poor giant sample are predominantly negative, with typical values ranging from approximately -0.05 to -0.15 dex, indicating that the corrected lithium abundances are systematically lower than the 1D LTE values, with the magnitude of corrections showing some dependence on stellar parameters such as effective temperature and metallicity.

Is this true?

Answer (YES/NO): NO